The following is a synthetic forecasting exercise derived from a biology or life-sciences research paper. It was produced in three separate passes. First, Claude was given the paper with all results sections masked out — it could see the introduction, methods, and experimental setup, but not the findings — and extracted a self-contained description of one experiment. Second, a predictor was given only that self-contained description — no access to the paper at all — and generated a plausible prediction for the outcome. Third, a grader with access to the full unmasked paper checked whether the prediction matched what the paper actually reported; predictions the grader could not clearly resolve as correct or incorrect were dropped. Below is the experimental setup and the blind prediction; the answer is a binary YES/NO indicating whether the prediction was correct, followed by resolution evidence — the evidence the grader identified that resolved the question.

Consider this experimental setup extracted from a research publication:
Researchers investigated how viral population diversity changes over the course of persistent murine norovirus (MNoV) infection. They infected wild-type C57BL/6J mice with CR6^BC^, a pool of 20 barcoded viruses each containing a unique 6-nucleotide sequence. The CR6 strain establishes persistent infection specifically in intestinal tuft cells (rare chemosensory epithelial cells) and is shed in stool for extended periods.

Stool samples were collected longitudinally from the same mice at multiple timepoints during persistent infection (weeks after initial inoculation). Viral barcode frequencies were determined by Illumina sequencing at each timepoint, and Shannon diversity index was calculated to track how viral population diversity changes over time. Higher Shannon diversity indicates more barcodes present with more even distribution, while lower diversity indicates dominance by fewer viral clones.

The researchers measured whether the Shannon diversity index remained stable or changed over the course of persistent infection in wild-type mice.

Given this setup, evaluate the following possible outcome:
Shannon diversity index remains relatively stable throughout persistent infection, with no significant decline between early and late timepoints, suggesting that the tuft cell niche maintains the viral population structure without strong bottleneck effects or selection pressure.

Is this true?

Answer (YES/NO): NO